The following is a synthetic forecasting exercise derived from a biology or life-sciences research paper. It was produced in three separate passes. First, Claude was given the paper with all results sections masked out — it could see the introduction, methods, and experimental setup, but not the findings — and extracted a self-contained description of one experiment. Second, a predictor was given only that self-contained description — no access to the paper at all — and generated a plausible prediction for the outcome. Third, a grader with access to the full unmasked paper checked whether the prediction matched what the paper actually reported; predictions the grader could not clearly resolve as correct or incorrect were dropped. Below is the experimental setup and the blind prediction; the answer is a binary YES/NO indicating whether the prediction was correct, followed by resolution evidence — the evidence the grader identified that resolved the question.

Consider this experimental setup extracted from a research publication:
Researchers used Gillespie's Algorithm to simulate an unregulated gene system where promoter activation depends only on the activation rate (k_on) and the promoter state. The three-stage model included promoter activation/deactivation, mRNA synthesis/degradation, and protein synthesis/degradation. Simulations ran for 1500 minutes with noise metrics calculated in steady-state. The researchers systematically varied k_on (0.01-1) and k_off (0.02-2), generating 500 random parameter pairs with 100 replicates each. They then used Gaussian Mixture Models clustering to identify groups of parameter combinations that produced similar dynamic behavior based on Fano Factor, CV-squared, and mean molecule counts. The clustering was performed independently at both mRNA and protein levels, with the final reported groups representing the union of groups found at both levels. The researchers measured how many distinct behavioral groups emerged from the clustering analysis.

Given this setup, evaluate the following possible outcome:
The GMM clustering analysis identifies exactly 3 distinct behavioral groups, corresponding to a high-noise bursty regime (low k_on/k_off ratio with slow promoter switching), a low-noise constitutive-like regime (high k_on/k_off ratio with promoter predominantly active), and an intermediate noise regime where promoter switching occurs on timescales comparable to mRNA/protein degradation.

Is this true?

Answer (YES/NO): NO